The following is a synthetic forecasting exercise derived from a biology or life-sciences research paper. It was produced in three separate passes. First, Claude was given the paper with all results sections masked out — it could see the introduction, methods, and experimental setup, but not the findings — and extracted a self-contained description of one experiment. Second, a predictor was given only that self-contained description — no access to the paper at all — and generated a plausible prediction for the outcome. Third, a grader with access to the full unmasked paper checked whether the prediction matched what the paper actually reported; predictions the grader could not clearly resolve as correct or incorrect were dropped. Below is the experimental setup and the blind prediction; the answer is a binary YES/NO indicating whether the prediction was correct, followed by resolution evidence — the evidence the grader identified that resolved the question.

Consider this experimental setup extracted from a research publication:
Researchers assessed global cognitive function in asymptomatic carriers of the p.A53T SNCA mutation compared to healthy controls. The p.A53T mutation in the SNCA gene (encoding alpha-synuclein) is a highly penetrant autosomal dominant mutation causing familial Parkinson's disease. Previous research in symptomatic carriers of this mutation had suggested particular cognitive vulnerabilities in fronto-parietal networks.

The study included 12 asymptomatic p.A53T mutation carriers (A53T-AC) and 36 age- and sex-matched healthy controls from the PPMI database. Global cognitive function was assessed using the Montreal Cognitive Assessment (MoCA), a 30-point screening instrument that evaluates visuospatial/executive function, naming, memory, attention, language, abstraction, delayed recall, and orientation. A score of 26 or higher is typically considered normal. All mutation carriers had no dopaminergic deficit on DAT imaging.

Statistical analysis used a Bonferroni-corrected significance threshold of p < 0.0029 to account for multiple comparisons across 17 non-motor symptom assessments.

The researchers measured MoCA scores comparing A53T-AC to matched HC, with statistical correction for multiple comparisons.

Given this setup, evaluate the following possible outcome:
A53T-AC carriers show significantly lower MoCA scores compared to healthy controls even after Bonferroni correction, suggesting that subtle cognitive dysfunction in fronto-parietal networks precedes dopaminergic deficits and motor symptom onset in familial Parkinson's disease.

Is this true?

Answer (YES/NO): NO